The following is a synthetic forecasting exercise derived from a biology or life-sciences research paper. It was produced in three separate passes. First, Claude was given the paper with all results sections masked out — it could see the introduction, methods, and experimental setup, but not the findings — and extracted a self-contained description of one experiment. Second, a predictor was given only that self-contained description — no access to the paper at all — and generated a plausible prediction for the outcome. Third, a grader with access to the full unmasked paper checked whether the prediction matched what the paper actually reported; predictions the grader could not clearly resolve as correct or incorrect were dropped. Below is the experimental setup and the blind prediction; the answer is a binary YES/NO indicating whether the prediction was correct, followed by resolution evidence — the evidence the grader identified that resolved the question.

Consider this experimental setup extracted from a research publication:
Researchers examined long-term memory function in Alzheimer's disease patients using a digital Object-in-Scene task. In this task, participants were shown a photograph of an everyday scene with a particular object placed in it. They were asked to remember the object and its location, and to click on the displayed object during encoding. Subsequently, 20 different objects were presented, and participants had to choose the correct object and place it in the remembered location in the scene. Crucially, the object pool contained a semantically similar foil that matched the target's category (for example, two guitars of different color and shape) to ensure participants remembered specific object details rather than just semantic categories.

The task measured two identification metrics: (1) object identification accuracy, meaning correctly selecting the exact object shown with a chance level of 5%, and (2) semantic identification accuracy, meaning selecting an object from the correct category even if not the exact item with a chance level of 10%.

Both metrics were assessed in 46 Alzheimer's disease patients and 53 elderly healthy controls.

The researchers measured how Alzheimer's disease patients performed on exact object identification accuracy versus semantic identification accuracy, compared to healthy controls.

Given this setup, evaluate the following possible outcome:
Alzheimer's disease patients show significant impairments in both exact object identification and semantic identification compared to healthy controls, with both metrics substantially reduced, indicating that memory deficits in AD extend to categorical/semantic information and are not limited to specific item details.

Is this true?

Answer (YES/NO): NO